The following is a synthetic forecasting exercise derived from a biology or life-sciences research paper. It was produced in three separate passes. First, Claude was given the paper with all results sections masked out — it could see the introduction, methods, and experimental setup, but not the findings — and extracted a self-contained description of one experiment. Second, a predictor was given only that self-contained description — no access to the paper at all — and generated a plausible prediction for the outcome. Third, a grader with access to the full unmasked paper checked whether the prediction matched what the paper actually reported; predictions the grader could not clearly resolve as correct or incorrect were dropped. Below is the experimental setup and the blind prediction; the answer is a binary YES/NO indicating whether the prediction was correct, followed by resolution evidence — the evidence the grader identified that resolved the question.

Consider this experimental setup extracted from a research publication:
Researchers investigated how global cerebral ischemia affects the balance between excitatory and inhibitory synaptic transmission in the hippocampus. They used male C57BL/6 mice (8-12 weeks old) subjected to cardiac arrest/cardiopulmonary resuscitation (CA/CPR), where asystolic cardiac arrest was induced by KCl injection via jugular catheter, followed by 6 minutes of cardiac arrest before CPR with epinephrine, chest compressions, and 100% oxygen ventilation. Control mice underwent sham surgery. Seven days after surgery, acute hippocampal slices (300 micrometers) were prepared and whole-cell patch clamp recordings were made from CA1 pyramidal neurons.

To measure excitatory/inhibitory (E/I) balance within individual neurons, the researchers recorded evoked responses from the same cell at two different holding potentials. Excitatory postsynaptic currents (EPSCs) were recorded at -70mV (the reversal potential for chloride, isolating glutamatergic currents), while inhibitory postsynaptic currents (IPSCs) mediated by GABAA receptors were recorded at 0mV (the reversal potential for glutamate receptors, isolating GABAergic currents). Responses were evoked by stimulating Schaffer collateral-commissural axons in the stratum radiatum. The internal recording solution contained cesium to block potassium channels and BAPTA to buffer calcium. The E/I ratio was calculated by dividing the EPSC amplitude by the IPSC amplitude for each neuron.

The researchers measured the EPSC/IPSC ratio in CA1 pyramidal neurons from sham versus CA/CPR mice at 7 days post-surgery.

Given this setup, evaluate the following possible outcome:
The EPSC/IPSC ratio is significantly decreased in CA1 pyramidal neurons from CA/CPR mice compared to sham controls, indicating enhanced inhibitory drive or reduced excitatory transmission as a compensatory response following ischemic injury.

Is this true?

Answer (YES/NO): YES